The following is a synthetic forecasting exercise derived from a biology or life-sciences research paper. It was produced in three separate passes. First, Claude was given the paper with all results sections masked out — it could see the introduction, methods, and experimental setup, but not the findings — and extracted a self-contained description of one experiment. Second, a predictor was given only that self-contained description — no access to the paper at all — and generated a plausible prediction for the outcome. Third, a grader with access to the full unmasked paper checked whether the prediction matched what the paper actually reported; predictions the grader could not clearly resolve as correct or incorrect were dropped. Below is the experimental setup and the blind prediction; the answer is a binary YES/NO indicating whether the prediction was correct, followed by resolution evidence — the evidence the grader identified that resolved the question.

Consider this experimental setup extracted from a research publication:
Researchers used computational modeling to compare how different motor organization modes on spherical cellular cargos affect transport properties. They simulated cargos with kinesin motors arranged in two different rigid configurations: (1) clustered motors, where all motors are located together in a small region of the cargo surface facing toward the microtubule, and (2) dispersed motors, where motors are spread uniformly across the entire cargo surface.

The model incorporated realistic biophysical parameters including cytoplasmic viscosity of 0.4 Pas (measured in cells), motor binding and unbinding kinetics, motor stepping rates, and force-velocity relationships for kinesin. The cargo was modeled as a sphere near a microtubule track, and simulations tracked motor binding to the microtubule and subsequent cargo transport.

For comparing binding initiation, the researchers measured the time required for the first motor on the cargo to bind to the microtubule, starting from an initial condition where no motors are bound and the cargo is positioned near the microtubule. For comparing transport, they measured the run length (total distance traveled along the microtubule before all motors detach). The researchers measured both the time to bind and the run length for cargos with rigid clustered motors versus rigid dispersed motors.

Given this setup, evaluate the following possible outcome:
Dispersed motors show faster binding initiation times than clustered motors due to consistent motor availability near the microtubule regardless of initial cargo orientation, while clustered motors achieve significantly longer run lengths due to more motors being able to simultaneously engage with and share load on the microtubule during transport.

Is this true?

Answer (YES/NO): YES